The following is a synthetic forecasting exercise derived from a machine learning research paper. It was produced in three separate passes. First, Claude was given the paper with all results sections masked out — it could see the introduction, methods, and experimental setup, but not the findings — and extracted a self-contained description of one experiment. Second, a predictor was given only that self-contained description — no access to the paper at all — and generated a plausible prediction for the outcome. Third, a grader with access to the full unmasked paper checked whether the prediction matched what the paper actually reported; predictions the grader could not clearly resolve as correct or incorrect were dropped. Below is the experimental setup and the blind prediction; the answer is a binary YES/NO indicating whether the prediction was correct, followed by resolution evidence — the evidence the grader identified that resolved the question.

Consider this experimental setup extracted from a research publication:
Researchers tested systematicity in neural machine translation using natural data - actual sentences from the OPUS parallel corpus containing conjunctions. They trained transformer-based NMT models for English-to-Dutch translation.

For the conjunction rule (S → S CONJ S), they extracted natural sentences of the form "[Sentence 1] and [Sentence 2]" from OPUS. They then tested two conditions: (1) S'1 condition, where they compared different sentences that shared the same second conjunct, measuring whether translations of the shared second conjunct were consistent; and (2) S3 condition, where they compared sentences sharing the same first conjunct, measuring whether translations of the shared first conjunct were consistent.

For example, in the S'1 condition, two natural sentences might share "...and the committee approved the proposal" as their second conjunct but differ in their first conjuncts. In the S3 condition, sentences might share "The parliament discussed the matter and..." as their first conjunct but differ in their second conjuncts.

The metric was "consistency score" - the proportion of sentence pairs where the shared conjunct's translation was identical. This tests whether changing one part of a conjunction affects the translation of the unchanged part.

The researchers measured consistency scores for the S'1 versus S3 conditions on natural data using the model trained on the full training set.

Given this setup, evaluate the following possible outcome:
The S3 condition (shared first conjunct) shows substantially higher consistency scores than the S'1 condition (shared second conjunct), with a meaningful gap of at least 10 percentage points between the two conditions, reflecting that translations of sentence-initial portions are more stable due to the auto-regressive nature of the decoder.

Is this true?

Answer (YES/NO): NO